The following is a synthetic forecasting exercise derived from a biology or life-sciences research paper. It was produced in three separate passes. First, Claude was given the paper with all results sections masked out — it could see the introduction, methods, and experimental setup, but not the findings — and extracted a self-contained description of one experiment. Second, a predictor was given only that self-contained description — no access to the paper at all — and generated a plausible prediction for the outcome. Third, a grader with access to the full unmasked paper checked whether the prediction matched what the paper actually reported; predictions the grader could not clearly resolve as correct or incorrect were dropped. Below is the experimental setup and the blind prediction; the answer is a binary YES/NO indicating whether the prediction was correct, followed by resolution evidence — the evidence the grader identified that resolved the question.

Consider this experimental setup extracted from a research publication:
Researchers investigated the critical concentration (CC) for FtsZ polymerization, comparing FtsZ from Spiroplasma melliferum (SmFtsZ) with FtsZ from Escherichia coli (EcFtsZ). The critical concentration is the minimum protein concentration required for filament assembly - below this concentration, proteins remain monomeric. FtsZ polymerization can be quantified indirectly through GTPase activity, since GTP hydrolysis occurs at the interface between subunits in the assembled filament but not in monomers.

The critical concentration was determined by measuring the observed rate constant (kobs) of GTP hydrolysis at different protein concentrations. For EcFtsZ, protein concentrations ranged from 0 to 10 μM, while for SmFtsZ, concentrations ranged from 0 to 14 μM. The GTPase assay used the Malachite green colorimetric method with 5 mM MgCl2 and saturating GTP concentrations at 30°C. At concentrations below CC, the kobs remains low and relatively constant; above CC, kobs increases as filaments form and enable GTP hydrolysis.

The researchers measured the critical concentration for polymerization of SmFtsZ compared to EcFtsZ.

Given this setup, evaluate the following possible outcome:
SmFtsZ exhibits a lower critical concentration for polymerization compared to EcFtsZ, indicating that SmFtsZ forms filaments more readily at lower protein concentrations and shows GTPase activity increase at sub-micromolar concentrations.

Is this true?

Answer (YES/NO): NO